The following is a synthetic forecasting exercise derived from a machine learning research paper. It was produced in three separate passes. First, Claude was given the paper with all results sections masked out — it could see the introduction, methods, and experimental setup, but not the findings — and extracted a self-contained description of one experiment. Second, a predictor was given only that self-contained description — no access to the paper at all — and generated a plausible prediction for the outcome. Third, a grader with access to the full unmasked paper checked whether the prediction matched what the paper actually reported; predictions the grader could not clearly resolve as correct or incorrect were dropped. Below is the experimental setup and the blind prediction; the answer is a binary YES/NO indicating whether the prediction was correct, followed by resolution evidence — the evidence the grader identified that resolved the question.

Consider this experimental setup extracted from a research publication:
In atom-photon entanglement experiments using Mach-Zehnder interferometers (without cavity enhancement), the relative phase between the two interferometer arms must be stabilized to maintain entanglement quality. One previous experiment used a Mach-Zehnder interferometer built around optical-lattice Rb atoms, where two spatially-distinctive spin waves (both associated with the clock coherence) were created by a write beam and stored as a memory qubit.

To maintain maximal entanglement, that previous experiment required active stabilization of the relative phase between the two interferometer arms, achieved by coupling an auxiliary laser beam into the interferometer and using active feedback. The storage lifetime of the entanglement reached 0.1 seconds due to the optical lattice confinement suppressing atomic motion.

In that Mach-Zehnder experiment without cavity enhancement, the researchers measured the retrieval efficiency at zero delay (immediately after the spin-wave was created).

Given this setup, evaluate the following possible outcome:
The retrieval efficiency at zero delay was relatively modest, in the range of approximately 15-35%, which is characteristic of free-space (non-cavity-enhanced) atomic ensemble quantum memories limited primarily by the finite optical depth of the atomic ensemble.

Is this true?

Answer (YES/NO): YES